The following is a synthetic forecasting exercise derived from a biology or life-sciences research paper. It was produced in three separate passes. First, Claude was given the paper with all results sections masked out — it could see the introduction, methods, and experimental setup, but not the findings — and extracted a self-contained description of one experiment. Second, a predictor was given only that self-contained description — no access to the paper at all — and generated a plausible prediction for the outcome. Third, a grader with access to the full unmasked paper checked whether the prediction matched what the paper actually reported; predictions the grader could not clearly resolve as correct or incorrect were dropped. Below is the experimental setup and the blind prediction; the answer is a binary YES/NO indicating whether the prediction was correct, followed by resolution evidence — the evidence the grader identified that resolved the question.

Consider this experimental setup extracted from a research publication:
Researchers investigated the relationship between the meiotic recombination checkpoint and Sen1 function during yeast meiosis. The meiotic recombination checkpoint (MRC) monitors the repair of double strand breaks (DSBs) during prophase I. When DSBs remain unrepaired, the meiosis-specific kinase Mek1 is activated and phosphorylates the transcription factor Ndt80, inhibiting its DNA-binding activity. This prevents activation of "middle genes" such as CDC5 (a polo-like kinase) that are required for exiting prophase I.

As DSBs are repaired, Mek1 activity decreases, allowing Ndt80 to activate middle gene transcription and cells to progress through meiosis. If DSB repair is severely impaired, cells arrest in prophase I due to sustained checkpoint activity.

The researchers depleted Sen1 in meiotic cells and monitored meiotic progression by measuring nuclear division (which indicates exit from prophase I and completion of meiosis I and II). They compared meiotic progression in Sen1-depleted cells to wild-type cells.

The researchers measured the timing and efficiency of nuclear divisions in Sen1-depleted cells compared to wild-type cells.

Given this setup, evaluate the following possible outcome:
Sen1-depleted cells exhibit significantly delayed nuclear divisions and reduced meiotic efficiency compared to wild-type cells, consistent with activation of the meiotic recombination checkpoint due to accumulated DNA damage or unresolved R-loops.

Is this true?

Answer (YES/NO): YES